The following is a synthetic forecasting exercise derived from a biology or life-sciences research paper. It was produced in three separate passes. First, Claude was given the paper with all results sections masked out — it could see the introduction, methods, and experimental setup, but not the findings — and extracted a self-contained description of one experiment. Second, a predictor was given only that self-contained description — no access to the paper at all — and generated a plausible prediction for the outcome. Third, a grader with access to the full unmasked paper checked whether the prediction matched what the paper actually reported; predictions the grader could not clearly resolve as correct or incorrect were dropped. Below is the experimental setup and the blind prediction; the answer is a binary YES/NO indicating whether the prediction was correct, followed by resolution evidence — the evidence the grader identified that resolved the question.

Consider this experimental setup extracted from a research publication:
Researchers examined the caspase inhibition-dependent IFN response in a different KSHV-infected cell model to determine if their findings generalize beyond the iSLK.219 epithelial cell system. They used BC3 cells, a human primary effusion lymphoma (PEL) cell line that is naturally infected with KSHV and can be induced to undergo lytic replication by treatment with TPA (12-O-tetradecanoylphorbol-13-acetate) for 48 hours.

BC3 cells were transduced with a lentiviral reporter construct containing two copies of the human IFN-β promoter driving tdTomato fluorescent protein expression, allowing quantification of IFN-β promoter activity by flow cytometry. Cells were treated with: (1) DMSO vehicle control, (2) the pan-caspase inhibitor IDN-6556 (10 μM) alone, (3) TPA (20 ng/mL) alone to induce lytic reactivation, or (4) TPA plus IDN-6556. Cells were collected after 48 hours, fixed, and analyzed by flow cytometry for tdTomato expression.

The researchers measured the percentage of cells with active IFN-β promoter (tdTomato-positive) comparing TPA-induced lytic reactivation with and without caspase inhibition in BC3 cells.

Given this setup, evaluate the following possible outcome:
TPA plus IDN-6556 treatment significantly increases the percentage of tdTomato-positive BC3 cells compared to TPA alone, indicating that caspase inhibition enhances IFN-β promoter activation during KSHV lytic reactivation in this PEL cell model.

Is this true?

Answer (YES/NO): YES